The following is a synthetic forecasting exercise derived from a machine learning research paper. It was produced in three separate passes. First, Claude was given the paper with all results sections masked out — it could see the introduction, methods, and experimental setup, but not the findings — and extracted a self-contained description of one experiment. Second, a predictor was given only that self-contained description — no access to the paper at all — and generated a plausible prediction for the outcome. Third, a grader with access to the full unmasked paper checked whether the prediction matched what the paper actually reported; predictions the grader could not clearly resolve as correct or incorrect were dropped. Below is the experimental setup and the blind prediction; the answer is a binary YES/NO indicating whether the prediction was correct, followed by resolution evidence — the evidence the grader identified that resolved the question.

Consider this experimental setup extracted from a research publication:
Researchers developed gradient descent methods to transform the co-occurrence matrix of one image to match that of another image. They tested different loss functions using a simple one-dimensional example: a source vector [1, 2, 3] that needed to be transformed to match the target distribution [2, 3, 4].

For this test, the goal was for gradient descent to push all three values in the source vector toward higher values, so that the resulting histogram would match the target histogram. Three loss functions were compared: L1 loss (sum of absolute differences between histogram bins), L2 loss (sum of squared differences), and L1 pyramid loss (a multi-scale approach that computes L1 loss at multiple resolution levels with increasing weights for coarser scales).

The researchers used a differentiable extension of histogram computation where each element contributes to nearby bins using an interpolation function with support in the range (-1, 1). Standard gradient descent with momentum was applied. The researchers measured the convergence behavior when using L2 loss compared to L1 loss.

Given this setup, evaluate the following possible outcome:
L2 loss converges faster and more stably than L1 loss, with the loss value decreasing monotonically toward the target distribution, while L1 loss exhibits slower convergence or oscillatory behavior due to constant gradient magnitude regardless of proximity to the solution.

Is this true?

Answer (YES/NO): NO